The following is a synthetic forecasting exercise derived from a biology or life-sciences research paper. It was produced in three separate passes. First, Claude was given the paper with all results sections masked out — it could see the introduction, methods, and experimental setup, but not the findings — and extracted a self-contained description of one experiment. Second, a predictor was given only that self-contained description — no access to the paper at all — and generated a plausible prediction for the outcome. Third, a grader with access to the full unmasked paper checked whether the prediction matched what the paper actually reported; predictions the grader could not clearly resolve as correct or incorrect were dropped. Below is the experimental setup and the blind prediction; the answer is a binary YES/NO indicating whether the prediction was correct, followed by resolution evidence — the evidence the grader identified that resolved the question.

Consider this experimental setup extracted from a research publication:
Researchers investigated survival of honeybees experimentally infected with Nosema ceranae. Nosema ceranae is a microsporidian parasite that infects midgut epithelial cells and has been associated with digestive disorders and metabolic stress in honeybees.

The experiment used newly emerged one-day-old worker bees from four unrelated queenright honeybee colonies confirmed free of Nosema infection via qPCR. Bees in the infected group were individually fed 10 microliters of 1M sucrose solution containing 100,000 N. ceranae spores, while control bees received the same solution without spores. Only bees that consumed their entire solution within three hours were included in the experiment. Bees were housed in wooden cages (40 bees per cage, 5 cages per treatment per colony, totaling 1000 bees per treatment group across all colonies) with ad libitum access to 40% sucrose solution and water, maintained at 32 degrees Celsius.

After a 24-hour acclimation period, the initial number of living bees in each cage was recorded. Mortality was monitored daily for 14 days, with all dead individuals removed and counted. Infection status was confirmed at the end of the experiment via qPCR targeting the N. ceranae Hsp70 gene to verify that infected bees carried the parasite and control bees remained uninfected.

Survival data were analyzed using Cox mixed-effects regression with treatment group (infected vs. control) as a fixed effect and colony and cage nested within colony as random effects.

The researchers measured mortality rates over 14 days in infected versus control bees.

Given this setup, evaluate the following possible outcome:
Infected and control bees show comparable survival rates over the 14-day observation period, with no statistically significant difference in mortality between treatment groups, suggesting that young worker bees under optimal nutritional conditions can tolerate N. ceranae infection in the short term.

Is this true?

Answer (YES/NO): NO